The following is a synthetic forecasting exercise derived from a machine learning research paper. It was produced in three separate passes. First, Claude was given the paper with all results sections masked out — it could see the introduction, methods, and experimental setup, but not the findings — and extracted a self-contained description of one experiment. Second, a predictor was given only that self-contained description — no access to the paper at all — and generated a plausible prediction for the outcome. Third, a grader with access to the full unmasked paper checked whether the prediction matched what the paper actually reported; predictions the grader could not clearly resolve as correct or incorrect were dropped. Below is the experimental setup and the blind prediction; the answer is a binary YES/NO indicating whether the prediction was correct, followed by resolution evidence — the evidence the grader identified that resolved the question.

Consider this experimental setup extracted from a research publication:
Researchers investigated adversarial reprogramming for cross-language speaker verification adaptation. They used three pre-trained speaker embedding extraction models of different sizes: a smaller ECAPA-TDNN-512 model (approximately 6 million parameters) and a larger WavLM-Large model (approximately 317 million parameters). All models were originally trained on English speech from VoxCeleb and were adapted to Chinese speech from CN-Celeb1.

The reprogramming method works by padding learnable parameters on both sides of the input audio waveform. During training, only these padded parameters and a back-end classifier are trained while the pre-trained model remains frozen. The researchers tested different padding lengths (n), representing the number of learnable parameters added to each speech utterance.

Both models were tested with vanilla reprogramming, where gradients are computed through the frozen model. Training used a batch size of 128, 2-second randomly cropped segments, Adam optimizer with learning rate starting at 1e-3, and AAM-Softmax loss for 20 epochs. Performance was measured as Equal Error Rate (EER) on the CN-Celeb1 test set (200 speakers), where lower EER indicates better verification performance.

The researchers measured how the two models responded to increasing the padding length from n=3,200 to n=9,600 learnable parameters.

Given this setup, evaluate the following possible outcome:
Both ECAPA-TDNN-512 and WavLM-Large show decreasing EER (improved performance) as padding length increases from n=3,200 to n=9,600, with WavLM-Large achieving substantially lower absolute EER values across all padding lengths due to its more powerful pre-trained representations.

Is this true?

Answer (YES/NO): NO